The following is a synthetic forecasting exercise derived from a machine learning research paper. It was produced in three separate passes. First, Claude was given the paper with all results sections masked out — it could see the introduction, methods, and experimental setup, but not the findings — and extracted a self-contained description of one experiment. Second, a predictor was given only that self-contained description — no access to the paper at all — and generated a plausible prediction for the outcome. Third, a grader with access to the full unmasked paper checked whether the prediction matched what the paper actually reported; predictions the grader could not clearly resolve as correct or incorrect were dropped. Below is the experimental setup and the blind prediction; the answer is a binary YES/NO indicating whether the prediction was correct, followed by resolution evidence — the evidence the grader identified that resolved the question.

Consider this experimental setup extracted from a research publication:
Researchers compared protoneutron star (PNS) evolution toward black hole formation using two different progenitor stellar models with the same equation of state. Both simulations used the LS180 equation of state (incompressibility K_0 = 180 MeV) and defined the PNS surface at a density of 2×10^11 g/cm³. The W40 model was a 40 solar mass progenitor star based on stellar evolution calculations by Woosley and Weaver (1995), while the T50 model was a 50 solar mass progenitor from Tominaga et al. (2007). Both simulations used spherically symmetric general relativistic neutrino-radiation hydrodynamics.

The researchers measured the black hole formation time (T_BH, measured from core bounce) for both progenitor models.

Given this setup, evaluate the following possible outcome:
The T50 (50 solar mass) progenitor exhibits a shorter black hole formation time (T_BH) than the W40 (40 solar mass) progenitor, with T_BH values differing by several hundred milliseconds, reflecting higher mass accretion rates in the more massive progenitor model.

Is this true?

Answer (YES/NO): NO